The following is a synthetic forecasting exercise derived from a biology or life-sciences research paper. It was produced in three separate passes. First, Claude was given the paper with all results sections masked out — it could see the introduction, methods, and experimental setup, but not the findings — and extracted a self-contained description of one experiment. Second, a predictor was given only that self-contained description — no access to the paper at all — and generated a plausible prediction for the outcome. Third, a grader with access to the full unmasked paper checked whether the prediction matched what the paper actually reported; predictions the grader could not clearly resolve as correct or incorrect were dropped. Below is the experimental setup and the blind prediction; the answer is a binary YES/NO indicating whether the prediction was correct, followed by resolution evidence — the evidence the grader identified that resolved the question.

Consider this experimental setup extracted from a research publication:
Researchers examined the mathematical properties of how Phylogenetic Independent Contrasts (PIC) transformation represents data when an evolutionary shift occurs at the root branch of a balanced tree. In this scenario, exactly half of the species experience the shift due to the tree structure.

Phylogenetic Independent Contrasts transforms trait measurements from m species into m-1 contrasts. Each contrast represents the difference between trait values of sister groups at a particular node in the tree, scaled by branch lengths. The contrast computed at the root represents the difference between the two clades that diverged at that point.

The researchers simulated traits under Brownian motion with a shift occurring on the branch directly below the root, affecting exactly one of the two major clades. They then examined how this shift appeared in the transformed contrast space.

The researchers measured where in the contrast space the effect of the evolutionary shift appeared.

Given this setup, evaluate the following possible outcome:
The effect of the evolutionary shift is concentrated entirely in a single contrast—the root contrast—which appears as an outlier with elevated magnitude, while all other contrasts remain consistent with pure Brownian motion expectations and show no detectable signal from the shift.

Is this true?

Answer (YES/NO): YES